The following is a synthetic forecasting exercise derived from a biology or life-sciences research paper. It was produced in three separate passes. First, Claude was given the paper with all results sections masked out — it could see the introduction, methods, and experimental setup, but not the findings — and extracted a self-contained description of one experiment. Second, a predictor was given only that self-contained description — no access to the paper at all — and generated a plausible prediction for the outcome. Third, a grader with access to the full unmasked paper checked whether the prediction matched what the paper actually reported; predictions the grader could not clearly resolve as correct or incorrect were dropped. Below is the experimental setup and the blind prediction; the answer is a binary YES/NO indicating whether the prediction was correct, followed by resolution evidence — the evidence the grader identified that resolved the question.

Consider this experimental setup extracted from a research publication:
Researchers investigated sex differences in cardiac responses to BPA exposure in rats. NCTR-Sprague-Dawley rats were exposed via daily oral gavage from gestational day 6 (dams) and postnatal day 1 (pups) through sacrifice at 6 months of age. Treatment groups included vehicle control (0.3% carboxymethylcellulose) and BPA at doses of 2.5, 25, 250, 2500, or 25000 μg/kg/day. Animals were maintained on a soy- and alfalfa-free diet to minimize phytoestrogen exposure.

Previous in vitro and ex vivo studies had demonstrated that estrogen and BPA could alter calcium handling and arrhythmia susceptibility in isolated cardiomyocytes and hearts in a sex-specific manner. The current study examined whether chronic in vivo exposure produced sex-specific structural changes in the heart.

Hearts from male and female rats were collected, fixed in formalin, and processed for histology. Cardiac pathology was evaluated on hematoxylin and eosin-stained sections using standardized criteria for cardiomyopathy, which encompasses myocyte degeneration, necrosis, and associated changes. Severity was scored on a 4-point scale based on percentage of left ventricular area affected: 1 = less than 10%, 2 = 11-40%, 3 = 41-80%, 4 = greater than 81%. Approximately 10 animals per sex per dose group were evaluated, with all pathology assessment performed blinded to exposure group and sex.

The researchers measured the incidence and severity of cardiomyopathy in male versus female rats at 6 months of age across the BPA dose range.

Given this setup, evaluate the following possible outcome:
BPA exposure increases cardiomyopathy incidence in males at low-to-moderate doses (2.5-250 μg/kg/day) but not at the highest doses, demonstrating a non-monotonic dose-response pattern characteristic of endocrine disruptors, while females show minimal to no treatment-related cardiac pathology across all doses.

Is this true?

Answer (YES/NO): NO